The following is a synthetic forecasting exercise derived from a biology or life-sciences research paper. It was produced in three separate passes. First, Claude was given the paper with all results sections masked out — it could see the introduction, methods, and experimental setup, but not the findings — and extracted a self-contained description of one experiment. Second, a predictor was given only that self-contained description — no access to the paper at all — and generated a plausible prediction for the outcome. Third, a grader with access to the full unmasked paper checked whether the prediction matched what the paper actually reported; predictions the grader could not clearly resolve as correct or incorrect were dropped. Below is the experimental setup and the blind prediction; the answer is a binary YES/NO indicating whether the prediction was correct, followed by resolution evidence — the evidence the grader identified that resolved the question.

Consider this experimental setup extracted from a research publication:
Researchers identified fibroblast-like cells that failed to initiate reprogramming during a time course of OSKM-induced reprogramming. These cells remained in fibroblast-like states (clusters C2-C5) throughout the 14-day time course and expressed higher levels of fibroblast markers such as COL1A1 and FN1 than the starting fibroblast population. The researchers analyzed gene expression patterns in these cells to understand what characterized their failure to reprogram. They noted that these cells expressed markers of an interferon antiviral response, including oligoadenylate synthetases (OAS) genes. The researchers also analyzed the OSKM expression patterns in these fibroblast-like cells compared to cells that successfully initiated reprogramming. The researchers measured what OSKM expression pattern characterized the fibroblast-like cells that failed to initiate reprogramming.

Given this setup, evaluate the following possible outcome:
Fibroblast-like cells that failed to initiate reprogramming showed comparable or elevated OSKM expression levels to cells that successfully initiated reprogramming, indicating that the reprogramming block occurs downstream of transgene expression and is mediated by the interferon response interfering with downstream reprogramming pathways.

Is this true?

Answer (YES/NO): NO